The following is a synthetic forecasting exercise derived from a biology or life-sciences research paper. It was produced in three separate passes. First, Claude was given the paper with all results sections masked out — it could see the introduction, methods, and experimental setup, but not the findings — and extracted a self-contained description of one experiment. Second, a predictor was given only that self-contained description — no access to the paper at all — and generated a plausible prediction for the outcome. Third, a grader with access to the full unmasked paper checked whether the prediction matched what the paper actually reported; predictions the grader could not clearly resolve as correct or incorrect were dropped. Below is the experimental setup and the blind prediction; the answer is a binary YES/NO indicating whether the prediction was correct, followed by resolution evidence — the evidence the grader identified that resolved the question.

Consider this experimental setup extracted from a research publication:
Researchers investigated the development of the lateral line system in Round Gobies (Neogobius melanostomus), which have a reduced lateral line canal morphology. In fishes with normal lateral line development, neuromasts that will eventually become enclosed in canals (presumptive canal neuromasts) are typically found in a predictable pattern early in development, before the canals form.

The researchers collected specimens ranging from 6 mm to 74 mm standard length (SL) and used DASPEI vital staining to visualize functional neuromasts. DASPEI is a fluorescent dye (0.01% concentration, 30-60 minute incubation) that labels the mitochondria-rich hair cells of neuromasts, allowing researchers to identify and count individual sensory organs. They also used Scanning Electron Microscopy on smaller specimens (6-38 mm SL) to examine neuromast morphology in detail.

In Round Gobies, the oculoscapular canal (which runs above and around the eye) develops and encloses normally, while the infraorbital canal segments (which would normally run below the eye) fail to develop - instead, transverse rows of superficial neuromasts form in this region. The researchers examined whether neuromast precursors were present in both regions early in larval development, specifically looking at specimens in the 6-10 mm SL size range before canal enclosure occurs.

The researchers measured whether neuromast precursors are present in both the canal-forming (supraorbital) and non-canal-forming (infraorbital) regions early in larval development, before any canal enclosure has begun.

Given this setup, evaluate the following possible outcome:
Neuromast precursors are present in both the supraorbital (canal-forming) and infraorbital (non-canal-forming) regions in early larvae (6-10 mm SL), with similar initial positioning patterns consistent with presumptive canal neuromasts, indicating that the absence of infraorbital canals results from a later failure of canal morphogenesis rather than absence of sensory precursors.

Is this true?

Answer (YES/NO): YES